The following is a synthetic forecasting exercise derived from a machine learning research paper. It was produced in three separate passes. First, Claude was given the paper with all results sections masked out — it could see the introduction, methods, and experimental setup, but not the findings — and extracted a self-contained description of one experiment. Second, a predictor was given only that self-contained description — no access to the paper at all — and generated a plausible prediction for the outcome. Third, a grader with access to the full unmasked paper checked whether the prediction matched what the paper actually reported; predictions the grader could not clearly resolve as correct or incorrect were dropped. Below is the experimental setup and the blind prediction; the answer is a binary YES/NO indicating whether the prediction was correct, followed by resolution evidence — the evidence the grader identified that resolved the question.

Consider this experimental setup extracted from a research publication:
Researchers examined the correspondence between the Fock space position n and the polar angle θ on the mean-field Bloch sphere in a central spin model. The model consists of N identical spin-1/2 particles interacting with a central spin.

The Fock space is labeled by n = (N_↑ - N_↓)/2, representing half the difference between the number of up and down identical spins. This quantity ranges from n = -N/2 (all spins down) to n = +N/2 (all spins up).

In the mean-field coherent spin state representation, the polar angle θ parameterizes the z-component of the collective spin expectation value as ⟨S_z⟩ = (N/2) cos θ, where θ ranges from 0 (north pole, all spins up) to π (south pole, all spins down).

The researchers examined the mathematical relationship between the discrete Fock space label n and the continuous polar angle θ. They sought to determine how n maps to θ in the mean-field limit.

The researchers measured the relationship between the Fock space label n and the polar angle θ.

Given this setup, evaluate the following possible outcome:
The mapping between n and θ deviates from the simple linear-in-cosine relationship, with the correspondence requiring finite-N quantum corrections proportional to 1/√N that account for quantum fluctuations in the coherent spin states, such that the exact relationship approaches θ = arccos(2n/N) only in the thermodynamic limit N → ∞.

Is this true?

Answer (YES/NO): NO